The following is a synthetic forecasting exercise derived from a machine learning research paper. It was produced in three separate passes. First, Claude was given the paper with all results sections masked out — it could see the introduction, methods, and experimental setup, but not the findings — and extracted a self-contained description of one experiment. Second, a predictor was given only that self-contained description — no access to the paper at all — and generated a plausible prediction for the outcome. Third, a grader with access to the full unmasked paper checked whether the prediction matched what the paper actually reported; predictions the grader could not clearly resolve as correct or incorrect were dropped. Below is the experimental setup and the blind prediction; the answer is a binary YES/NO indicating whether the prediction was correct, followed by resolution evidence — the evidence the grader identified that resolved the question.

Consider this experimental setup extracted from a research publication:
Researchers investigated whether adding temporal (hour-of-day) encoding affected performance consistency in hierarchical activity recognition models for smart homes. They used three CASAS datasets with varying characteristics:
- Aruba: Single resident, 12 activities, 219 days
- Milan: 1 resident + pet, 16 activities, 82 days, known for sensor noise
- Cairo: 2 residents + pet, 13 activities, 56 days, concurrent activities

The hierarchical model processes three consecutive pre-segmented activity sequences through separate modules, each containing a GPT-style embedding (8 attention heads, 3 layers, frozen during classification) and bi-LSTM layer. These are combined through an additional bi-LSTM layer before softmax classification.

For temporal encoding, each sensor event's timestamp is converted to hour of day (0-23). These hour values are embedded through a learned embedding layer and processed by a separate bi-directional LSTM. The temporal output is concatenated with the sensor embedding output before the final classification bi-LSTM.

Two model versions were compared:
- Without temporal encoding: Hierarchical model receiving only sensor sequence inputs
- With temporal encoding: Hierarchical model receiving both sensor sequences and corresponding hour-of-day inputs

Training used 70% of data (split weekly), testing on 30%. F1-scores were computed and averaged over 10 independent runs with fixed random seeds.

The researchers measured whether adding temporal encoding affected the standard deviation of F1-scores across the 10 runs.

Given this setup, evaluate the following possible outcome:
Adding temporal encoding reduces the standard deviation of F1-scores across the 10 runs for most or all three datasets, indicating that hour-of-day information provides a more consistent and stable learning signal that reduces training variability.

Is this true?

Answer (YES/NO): YES